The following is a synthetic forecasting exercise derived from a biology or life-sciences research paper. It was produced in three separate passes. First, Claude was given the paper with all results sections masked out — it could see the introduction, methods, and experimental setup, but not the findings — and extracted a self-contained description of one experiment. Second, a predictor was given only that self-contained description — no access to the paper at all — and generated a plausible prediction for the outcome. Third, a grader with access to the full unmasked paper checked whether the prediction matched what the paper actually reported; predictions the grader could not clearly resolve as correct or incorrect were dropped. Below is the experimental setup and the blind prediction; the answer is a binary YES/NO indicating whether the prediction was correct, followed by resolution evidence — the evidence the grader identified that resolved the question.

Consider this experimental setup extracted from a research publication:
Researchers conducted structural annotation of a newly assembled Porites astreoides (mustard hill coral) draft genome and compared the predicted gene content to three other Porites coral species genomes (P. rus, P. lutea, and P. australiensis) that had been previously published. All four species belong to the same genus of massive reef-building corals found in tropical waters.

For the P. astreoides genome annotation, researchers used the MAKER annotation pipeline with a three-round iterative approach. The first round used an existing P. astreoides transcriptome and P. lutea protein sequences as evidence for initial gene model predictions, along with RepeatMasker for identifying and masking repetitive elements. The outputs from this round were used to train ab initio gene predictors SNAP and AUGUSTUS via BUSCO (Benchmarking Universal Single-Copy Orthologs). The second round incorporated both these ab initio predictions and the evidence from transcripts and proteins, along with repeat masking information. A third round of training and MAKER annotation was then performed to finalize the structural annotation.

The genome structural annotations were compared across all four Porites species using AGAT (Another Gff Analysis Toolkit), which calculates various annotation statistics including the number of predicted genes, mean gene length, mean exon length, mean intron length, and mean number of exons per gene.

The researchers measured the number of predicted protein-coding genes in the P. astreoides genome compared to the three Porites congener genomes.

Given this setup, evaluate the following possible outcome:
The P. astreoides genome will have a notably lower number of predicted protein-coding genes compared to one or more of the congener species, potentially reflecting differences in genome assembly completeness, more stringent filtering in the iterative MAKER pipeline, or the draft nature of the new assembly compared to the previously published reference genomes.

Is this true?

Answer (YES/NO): NO